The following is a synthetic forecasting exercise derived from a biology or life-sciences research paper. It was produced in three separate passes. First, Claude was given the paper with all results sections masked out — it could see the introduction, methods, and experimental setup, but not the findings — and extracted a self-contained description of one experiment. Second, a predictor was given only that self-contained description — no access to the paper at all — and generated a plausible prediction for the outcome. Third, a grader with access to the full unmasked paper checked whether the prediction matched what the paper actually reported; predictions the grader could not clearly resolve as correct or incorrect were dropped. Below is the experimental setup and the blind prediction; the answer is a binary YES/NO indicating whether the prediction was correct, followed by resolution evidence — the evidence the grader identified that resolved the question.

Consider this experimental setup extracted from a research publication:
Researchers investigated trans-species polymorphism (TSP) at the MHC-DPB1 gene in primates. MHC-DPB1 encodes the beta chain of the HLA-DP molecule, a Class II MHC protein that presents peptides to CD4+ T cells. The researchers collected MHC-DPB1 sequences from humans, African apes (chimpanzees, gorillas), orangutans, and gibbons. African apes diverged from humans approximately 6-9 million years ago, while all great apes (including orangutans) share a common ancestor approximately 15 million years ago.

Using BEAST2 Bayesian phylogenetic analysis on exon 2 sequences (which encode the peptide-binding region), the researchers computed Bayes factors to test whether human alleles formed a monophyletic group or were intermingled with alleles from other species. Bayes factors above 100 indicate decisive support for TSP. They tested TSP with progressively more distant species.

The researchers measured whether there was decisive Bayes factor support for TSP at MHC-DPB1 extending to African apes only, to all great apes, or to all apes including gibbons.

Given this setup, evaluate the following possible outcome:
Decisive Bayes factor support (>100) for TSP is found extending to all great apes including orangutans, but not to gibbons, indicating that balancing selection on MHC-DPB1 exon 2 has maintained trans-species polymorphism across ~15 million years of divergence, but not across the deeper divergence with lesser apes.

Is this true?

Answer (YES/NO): YES